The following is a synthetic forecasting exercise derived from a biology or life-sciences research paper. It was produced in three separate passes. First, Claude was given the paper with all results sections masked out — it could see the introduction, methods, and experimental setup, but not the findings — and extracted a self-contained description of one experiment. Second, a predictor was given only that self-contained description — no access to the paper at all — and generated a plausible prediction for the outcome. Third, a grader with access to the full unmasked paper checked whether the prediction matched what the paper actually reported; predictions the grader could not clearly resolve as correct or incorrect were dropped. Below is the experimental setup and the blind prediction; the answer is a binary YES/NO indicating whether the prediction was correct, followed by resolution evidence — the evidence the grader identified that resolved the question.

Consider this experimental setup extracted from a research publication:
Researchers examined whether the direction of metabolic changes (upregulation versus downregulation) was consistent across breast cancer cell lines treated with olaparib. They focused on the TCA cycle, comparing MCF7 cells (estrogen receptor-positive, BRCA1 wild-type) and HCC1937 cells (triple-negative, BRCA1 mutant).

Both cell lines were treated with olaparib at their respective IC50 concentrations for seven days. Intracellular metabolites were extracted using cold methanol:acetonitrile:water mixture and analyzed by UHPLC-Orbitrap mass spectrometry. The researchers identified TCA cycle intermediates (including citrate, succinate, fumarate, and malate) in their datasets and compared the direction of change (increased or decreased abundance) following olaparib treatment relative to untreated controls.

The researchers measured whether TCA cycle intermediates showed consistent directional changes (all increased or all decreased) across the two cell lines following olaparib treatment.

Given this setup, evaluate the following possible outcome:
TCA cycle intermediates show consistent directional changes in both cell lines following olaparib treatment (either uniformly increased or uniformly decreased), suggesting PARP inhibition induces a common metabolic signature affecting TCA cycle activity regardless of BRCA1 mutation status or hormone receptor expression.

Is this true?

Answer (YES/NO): NO